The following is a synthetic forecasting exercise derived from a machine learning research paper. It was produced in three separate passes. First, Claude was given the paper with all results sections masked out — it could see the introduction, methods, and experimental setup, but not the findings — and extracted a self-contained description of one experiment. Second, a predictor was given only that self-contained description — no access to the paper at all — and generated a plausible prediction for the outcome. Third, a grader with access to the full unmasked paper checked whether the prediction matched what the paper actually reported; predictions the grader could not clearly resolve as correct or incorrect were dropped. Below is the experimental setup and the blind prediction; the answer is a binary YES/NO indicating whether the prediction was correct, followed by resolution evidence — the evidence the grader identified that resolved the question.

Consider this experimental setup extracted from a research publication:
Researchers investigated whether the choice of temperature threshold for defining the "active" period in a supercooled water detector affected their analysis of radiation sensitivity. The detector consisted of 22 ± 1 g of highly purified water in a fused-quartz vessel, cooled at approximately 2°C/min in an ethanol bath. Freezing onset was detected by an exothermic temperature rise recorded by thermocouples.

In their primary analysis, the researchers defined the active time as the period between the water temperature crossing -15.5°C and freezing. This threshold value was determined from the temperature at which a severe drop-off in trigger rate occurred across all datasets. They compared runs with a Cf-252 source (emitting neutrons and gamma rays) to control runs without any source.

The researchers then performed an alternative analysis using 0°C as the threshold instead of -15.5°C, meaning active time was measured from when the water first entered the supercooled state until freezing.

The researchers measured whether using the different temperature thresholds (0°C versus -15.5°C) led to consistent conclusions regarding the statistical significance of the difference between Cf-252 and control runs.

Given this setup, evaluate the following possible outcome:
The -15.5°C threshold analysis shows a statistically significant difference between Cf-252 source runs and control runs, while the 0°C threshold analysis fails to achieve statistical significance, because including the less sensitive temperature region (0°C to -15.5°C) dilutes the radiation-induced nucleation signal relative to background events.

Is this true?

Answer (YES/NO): NO